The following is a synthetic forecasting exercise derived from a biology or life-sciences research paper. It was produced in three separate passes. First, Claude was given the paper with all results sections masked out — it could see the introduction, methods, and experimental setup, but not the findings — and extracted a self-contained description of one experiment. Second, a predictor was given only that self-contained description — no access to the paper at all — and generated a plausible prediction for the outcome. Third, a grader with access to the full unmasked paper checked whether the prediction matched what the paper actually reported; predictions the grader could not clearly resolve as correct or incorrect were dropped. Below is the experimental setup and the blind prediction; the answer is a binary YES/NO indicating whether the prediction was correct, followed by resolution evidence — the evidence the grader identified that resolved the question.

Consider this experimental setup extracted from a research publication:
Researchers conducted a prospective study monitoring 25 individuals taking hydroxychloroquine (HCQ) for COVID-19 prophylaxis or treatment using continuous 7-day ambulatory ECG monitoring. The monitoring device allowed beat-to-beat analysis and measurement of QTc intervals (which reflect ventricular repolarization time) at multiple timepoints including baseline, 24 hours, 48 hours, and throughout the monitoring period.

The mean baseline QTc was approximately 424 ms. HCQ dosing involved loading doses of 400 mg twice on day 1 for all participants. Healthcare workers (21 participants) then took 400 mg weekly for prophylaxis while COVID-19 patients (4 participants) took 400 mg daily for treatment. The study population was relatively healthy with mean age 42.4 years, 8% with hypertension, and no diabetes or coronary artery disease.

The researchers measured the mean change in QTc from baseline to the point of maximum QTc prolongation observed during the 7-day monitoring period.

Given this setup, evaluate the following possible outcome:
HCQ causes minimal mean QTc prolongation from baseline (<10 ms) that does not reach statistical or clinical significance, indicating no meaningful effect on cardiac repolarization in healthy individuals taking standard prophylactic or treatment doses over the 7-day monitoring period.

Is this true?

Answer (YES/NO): NO